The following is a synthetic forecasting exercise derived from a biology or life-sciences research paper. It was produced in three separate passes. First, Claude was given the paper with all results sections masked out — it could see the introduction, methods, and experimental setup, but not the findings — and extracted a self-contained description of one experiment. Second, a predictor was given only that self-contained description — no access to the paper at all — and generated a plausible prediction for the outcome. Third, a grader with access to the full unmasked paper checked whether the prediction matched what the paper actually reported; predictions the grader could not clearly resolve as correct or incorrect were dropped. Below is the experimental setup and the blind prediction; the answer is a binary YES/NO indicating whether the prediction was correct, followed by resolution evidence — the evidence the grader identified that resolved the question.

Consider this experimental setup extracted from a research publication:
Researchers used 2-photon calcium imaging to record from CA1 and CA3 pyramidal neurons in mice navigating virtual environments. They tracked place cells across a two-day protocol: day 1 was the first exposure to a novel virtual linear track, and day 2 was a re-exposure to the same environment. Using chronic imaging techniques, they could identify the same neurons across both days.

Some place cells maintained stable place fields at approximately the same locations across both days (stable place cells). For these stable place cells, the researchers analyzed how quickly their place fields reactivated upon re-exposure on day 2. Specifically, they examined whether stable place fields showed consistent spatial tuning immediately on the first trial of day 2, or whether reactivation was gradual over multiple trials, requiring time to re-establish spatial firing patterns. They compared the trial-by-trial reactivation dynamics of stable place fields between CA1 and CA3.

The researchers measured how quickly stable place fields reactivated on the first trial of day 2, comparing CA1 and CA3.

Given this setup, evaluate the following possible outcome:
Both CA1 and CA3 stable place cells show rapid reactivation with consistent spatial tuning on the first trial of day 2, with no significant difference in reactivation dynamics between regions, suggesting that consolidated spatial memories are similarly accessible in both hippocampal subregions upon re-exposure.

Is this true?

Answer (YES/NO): NO